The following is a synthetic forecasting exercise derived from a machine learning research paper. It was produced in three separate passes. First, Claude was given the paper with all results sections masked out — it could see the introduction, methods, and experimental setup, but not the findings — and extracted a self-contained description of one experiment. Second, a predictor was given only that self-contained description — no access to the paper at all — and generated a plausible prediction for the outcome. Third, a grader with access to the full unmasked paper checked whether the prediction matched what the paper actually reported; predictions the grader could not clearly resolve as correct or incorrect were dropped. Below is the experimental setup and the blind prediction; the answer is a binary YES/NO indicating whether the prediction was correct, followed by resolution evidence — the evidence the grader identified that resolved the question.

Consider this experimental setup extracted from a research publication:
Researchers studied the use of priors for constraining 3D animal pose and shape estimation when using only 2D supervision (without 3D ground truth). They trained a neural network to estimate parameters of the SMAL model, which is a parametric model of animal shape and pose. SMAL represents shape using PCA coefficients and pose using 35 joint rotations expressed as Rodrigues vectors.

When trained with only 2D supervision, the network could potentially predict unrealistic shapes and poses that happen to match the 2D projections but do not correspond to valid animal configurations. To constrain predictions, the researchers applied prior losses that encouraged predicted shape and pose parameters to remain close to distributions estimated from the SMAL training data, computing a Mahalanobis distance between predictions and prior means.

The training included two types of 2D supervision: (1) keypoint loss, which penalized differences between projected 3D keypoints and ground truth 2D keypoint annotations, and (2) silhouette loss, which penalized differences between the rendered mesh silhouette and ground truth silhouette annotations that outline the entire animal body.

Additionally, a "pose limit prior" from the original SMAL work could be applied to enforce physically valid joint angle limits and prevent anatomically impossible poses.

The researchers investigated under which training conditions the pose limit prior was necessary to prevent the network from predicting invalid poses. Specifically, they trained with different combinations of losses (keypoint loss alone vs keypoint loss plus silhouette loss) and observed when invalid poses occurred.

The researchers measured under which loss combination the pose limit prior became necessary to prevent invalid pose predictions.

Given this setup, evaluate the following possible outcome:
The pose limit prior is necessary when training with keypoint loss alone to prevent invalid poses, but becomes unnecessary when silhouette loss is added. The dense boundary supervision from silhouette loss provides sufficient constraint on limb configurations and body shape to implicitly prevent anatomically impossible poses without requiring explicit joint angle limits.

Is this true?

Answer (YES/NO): NO